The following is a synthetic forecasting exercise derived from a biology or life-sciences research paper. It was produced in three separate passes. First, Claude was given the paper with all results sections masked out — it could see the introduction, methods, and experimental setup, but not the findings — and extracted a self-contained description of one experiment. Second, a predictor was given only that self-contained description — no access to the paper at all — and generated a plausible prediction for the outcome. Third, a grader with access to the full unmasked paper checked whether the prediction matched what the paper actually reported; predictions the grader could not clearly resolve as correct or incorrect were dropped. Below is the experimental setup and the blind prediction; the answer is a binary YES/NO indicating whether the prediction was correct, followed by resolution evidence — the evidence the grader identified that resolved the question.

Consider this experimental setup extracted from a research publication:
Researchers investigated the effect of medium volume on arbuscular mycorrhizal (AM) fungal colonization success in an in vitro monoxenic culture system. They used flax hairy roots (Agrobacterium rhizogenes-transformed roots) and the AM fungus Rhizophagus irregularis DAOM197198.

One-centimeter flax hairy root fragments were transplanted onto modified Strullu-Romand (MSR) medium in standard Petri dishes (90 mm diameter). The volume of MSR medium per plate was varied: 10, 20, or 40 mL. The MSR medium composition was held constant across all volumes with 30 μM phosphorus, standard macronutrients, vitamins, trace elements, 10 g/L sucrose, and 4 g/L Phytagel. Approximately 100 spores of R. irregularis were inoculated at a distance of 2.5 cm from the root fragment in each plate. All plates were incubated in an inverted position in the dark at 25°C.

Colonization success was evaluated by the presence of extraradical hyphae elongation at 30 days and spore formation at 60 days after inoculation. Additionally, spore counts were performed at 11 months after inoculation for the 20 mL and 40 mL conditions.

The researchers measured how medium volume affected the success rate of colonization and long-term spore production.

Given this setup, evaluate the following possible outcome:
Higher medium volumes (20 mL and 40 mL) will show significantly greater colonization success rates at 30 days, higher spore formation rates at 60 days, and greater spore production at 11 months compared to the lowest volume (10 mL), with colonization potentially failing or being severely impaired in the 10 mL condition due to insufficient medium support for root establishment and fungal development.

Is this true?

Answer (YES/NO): NO